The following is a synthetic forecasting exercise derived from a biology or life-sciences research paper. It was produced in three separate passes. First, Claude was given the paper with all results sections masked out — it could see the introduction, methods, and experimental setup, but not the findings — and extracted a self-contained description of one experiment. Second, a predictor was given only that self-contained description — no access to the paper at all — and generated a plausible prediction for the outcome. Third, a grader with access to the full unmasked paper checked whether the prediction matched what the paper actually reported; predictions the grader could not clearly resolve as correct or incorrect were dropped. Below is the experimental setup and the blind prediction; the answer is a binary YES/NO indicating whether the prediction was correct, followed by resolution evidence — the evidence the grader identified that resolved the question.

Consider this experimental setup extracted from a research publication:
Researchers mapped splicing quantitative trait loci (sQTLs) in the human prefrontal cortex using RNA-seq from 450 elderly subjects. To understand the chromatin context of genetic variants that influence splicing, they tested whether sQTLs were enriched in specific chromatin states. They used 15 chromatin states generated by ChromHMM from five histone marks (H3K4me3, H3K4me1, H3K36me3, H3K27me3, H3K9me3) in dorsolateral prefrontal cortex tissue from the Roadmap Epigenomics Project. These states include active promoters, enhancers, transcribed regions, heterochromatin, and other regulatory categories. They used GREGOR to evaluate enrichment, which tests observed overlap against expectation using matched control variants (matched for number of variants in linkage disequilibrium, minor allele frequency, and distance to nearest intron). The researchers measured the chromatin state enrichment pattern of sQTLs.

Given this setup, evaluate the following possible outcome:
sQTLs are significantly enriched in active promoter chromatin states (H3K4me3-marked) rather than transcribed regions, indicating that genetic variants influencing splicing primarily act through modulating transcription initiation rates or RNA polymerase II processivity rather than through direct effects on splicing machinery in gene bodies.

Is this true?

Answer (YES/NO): NO